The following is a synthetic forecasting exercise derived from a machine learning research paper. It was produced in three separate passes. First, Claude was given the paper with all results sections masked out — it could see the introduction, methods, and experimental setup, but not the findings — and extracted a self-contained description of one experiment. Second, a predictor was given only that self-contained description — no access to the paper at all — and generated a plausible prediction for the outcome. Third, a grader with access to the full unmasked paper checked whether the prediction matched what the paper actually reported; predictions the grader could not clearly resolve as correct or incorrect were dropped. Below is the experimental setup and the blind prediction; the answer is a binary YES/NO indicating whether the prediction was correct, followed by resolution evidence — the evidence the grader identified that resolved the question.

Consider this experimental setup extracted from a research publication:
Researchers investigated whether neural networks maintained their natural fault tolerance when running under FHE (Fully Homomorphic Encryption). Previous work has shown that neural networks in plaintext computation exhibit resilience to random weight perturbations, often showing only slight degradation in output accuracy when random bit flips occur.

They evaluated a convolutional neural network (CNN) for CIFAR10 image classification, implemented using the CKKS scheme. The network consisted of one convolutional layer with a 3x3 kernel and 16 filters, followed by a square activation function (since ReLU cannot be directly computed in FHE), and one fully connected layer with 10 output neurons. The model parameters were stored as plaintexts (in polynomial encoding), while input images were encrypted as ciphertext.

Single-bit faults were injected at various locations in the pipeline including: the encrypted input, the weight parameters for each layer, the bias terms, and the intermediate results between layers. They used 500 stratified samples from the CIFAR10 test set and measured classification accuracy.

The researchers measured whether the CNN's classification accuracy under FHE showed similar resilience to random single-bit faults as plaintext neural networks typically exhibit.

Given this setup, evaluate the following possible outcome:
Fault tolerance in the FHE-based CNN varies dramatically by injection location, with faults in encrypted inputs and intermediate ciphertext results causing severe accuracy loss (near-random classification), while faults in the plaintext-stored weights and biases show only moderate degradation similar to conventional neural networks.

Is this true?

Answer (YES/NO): NO